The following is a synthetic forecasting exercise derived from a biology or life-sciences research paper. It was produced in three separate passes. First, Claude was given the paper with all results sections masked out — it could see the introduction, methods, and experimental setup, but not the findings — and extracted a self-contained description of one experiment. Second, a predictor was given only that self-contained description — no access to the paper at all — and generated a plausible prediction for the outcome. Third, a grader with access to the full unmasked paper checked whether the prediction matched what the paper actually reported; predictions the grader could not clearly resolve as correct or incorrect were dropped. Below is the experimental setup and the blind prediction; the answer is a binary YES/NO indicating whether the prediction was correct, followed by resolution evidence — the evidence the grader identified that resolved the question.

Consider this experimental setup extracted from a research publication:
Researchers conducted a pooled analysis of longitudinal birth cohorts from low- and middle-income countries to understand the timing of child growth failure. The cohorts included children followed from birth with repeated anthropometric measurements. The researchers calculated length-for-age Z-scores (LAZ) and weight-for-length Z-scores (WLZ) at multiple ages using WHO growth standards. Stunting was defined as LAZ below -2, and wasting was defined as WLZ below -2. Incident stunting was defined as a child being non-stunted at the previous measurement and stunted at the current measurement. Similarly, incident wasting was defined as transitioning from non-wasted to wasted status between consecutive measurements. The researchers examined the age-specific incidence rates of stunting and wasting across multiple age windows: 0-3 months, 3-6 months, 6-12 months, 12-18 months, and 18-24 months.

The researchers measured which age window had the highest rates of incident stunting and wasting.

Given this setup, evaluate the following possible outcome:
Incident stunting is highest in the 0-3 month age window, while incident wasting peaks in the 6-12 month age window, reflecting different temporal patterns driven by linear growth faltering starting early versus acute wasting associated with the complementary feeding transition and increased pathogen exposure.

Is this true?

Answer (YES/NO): NO